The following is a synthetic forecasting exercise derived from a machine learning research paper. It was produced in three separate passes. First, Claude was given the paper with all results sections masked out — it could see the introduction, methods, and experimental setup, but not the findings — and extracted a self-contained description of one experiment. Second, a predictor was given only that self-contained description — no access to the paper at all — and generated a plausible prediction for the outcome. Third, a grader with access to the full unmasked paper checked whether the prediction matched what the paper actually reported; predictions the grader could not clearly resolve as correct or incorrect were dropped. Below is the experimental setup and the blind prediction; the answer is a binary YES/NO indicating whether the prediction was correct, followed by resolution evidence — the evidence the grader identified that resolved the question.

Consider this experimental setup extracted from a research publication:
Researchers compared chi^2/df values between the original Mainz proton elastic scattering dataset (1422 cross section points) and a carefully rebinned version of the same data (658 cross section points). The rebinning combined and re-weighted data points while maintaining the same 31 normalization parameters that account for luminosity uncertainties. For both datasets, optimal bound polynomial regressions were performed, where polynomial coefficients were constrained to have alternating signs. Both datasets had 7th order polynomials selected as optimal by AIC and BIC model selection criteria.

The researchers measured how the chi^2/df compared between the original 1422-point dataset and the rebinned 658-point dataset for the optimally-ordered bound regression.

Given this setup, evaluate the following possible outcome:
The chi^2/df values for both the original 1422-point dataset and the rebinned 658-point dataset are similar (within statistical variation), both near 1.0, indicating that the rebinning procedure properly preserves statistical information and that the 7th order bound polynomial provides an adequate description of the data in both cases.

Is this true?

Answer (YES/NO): NO